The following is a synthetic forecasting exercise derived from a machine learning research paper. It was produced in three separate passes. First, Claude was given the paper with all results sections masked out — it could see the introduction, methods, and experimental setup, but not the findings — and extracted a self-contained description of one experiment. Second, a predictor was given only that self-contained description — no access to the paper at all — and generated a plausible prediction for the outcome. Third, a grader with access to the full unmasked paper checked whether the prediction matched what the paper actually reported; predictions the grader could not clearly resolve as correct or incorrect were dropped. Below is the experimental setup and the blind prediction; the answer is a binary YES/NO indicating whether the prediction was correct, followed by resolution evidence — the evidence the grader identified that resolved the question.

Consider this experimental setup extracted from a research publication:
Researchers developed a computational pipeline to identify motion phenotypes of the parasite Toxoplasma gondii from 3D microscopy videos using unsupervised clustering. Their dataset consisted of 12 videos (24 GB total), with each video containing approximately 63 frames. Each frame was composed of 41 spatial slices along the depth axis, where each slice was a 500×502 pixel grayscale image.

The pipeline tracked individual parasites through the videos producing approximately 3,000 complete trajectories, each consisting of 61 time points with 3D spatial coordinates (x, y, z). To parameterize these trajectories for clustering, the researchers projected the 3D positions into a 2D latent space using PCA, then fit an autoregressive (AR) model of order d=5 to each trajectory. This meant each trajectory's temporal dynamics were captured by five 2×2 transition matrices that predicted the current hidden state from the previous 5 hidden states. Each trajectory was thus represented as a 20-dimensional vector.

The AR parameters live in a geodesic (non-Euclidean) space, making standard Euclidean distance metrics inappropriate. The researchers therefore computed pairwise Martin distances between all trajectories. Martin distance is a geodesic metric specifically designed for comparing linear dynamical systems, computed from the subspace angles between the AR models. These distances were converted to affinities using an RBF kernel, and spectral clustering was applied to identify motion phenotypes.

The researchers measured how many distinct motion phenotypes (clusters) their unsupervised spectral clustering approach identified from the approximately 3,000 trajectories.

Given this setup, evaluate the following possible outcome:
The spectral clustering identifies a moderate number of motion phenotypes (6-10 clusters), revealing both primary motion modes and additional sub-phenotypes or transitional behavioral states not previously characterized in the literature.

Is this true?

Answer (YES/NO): NO